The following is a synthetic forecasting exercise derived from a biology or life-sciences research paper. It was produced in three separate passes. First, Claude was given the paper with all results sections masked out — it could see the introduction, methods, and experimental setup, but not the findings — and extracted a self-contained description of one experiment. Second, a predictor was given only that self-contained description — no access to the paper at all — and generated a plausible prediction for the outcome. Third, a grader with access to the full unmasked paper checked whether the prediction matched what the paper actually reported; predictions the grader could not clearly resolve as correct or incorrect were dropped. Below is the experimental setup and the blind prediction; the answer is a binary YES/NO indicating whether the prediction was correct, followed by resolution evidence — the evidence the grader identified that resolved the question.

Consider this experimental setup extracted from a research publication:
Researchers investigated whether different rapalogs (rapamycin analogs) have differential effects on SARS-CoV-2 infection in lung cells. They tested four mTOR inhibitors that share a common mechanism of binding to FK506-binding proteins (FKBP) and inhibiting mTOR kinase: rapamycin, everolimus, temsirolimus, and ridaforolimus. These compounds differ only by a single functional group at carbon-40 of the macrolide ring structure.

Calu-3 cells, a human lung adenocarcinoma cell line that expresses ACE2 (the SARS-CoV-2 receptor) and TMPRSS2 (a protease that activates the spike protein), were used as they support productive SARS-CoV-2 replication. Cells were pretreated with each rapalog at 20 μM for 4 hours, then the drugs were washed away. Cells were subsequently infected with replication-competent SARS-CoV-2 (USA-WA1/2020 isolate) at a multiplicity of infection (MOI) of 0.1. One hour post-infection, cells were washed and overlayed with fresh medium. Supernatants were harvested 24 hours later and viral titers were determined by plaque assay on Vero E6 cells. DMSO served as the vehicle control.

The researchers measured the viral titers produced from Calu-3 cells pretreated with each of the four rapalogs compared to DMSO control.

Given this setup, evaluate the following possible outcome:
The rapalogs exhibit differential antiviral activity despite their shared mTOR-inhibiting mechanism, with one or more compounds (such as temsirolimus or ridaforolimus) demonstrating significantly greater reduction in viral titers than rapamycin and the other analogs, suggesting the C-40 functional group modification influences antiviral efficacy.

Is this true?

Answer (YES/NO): NO